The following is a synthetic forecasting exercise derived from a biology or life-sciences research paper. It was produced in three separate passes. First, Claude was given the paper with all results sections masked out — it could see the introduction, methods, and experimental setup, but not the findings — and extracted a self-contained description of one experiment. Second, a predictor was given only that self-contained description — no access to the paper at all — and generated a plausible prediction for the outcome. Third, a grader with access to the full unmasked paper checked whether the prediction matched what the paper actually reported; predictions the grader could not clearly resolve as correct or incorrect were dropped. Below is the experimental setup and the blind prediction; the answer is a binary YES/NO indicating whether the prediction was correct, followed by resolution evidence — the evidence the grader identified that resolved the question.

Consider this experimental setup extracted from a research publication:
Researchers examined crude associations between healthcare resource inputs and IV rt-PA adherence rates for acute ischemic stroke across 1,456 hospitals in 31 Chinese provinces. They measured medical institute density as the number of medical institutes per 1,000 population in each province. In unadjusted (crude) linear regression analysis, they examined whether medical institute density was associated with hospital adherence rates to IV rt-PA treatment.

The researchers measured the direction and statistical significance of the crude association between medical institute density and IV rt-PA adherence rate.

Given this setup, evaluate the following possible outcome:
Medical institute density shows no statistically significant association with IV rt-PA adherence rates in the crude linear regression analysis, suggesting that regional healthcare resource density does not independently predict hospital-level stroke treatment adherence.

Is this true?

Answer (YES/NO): NO